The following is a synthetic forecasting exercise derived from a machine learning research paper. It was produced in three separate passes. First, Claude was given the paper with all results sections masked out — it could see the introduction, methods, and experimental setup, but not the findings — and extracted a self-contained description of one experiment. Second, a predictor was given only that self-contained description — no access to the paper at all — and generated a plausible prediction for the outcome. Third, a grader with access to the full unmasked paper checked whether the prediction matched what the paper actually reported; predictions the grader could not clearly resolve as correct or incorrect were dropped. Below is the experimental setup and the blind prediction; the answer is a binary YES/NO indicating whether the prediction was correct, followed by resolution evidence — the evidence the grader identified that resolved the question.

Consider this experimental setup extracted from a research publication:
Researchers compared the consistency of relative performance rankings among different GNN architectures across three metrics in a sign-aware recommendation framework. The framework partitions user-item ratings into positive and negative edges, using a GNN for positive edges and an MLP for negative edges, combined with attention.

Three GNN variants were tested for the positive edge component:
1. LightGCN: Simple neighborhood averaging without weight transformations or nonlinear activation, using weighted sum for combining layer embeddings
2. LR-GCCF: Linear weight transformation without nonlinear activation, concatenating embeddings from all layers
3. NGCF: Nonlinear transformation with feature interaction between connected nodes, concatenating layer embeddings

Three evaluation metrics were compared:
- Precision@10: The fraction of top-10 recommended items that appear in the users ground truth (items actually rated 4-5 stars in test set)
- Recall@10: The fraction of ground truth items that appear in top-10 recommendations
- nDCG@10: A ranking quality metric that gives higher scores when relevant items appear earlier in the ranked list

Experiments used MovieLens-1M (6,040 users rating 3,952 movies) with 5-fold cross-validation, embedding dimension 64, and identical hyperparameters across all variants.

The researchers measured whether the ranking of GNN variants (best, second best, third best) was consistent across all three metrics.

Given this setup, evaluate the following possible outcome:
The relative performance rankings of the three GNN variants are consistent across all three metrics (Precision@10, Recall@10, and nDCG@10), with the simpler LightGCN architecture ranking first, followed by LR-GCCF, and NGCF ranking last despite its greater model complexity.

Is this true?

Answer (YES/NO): YES